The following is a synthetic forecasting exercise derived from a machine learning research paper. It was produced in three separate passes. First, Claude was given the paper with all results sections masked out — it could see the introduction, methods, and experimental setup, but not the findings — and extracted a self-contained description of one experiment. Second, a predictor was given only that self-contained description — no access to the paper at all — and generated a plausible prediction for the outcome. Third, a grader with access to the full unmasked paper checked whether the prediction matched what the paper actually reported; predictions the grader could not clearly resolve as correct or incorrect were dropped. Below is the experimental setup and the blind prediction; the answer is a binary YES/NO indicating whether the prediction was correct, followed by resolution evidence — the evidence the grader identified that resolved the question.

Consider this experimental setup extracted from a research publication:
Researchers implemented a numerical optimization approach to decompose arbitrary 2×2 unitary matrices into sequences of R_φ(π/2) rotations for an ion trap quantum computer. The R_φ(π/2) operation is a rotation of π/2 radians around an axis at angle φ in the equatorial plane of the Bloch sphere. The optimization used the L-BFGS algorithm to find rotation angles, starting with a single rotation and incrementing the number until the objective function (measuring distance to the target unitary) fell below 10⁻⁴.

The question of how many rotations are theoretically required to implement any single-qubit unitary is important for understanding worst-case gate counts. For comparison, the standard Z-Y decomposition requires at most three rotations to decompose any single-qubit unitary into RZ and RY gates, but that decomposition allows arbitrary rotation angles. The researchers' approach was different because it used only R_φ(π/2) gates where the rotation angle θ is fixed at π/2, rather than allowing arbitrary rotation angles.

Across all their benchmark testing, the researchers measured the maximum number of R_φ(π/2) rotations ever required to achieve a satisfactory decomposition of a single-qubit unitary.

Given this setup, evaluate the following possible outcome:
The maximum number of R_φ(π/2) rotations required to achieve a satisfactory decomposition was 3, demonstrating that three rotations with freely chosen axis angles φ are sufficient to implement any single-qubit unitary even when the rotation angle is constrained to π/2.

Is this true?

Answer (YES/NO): NO